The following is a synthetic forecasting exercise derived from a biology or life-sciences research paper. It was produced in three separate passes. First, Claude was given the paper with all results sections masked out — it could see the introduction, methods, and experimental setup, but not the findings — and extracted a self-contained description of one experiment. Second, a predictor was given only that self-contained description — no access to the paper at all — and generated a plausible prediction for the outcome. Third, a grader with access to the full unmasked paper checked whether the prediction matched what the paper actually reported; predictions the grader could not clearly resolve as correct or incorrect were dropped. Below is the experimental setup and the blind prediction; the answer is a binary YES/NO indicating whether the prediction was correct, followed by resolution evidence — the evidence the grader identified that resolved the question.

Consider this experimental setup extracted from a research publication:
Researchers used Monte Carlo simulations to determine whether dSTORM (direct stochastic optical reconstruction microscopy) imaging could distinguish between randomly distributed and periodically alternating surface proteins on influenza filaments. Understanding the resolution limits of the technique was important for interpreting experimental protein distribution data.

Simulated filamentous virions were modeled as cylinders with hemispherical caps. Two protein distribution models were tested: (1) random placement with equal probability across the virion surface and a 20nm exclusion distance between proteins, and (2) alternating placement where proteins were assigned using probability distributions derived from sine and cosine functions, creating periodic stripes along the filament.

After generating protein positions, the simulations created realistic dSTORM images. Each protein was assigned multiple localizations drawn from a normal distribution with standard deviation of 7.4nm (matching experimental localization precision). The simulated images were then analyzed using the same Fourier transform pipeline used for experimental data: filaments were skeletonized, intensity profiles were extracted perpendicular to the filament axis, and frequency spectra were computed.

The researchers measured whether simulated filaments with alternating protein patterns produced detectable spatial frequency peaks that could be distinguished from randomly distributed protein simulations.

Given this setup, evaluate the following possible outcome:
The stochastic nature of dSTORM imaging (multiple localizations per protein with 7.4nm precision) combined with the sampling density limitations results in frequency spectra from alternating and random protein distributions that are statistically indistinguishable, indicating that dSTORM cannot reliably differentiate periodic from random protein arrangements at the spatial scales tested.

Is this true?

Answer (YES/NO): NO